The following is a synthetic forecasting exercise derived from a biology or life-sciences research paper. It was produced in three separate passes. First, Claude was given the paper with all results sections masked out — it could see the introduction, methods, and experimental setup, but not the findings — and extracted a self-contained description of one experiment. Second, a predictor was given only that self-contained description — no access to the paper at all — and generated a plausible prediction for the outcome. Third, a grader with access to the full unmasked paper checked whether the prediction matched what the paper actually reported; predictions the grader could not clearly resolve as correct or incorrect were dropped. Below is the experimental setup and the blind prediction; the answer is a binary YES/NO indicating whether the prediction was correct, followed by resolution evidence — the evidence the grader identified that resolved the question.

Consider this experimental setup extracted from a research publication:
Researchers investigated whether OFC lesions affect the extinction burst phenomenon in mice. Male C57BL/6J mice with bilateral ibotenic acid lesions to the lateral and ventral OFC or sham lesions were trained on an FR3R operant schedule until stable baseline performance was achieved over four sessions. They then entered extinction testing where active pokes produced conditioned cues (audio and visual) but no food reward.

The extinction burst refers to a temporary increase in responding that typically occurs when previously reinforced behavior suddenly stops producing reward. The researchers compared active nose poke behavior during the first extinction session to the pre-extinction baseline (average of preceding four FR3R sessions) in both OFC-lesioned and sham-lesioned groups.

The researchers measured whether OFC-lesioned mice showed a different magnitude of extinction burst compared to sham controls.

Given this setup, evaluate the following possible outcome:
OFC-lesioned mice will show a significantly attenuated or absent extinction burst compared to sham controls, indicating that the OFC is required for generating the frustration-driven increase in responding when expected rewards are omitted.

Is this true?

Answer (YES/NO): NO